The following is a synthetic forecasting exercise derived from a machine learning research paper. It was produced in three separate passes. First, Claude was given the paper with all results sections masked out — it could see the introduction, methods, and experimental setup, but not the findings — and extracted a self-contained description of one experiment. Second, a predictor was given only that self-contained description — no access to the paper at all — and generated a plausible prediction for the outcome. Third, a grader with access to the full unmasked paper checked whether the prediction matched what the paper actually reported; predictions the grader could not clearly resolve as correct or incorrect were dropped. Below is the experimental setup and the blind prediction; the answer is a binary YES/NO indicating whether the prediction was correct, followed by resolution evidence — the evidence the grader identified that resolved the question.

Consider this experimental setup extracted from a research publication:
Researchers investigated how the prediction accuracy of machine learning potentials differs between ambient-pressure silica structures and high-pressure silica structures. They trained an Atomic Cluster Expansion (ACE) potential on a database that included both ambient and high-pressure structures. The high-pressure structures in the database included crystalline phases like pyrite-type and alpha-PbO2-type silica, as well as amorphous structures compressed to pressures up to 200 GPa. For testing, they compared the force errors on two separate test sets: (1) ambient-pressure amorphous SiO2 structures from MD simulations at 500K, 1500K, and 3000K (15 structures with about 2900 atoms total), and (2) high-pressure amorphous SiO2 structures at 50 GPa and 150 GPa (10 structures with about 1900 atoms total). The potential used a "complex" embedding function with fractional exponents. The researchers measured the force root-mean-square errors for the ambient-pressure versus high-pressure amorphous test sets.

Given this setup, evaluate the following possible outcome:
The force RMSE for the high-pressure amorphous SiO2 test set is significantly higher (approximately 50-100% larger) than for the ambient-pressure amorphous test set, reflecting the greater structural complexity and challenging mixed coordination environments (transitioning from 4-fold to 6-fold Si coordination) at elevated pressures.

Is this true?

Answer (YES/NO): NO